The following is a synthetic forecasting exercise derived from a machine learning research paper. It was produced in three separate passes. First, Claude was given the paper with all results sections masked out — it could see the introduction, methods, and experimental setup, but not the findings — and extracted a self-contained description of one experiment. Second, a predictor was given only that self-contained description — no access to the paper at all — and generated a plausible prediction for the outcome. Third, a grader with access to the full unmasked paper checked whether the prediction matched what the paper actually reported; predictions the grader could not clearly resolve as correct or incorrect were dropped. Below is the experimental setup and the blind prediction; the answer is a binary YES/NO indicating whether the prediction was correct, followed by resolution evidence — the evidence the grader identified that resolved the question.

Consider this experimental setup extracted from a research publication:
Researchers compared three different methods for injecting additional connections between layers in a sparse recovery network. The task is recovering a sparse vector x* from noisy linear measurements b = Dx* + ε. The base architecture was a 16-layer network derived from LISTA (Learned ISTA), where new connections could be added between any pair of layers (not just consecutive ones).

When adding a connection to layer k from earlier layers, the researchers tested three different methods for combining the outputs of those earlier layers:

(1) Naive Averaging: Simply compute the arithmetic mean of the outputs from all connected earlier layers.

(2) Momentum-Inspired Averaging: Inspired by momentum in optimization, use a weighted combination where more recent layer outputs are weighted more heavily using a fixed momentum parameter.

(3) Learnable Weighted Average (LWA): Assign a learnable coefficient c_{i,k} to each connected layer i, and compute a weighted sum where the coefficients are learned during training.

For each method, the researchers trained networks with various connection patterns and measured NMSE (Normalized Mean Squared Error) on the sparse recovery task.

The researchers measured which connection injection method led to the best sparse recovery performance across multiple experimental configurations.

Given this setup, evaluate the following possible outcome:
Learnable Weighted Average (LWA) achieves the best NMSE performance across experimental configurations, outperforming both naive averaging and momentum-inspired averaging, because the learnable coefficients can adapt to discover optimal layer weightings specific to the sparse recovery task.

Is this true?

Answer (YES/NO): YES